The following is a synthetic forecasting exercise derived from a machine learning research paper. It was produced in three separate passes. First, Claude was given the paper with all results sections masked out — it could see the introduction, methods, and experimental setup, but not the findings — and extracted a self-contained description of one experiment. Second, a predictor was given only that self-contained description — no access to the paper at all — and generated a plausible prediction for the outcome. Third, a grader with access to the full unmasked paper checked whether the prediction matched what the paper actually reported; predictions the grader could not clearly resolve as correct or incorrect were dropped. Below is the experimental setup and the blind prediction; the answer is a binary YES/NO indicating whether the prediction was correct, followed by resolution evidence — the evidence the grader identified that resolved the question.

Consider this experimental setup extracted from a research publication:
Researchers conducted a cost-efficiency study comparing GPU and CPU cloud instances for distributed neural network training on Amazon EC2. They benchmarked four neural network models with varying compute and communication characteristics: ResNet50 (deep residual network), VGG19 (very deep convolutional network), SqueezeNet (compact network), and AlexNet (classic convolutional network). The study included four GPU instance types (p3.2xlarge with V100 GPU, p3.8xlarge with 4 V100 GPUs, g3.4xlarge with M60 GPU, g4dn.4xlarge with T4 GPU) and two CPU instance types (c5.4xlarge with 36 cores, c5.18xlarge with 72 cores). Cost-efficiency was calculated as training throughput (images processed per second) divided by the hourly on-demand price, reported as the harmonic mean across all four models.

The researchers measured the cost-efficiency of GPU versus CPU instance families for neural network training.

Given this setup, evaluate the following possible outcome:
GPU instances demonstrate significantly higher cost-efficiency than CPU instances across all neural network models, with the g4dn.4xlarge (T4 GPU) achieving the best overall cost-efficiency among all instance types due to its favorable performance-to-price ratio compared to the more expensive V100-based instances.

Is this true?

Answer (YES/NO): NO